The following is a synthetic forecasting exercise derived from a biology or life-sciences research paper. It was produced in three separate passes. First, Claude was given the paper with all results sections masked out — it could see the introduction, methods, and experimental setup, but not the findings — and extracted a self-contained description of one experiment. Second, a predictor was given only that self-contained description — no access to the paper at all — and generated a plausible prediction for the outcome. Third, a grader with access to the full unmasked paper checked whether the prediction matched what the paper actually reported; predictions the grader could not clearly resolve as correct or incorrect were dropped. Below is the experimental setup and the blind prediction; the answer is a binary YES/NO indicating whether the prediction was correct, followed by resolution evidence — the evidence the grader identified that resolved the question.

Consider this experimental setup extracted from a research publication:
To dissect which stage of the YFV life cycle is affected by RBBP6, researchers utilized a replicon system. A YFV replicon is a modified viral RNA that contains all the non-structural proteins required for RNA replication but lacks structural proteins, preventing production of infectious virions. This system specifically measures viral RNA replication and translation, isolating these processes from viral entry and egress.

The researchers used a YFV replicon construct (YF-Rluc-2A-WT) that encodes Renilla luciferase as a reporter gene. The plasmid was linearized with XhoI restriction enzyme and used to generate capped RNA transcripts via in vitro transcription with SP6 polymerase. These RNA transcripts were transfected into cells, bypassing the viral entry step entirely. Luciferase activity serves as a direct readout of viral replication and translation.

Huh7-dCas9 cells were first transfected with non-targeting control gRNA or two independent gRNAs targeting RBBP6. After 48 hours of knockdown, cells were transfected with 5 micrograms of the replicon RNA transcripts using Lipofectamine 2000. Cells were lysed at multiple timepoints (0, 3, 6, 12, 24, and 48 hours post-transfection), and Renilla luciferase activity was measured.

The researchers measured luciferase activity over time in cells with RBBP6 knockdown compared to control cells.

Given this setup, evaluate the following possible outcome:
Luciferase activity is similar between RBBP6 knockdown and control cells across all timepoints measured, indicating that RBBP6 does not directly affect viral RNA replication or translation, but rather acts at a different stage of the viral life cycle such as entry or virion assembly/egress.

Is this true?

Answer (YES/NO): NO